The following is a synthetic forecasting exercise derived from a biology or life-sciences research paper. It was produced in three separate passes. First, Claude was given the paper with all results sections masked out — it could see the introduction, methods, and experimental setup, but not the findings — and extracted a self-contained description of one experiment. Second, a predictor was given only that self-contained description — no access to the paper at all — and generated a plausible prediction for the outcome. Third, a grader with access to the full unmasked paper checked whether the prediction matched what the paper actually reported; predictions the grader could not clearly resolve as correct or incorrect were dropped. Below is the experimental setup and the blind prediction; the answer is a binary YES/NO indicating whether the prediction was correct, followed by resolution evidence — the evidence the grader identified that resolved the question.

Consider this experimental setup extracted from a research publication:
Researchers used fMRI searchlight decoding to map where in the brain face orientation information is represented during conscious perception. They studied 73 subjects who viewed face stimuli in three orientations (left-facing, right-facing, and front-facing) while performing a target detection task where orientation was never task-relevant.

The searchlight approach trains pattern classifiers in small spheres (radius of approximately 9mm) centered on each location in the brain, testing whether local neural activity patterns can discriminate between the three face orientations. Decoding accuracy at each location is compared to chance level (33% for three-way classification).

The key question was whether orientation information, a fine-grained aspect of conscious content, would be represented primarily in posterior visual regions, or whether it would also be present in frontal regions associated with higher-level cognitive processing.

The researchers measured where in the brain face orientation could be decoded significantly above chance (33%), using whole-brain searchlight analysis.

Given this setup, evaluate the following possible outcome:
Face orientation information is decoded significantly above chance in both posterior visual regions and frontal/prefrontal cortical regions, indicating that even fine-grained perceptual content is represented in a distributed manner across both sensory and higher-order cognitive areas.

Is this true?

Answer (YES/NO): NO